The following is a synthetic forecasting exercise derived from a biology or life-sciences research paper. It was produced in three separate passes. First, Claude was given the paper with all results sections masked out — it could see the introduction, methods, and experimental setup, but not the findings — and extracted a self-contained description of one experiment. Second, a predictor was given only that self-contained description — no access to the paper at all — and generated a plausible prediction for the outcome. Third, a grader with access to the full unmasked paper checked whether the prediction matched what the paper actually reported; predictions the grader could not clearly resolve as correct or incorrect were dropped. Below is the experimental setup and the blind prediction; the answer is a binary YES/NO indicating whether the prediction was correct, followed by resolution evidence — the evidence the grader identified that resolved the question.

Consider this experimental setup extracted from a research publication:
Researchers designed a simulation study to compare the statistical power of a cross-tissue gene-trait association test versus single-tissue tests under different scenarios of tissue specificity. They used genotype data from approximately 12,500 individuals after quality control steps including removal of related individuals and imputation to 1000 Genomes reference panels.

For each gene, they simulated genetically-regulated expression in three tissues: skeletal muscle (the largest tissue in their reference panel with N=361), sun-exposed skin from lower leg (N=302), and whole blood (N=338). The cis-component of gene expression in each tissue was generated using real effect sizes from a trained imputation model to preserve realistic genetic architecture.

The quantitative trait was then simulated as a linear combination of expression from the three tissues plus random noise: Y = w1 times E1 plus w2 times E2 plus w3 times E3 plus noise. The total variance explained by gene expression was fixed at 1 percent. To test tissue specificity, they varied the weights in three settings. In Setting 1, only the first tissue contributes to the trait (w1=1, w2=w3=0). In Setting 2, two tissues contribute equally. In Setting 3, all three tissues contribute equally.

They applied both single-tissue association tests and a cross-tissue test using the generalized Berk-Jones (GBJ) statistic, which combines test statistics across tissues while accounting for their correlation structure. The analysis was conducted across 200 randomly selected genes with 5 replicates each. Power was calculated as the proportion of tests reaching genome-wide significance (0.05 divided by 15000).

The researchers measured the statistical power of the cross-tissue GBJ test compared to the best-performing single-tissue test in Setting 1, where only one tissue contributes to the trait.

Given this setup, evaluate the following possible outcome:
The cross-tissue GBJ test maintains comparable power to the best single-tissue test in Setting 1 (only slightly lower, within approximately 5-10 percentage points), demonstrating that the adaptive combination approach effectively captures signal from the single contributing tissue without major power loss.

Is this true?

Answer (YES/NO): YES